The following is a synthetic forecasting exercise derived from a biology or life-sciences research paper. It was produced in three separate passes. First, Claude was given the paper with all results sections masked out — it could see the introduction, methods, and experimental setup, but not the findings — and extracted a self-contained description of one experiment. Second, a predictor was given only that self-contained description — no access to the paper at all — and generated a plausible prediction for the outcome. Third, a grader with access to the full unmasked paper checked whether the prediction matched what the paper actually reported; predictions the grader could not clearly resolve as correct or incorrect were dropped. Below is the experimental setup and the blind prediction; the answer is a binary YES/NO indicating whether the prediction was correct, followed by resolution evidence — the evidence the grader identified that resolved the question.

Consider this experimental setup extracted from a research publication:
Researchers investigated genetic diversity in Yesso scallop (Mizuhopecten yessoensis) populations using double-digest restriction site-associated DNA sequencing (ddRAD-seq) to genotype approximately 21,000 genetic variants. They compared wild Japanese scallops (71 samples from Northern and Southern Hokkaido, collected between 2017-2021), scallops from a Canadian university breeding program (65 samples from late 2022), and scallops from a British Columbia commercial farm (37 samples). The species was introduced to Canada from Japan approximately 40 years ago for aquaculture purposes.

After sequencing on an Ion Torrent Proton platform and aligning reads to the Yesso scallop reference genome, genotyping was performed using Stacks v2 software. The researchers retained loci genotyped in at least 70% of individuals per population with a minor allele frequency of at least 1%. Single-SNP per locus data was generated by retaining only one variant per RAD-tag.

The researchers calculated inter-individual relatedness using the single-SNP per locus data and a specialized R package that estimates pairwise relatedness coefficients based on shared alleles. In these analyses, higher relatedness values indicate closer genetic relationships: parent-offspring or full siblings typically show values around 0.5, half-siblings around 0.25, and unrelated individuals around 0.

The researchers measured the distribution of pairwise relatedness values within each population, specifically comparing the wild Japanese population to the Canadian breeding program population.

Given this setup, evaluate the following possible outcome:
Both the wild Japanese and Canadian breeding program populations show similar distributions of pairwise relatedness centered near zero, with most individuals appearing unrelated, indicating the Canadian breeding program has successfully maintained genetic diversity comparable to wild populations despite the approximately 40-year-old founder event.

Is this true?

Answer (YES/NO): NO